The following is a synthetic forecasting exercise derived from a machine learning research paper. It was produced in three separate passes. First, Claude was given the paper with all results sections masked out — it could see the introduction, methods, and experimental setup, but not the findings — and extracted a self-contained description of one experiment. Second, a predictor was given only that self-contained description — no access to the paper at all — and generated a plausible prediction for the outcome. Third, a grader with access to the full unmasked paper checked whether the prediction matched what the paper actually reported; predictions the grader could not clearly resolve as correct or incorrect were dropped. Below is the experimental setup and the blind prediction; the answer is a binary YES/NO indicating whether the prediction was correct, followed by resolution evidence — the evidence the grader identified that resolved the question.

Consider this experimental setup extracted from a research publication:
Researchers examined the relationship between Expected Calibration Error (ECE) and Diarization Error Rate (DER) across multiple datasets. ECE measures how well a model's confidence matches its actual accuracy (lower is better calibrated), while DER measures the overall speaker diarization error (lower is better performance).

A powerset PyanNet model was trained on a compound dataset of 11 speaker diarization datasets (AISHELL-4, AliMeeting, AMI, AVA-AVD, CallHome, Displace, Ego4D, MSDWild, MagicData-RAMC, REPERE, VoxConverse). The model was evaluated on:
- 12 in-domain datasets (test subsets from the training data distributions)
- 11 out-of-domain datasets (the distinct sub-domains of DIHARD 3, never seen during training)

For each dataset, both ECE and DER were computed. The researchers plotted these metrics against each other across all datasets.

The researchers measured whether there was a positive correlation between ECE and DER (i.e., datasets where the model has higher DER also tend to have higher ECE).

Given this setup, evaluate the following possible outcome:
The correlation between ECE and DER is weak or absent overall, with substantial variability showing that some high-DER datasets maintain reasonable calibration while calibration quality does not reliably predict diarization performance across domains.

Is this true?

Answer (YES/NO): NO